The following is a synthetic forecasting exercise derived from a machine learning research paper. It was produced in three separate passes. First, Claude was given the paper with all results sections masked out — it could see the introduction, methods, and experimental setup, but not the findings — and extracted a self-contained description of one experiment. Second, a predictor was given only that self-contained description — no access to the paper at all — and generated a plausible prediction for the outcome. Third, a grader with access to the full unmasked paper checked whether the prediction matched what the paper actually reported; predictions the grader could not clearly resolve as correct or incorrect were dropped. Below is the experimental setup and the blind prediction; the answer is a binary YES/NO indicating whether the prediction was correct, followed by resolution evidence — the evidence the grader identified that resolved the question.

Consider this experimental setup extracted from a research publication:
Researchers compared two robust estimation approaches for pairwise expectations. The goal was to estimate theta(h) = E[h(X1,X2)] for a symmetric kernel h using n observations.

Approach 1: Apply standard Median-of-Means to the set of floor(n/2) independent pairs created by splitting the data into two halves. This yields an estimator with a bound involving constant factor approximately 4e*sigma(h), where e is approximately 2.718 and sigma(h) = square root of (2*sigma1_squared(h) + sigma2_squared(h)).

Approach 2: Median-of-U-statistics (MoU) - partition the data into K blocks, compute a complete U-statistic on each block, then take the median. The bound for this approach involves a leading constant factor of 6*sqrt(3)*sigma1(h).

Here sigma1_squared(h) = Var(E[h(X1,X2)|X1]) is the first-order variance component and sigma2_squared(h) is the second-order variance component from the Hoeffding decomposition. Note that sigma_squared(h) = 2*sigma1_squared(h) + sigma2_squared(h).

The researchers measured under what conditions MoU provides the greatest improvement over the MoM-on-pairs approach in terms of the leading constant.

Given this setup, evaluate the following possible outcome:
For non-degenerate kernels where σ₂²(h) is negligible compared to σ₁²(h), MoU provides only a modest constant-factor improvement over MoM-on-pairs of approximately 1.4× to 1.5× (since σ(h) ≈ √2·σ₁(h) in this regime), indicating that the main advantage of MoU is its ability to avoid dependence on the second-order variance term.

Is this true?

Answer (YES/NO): YES